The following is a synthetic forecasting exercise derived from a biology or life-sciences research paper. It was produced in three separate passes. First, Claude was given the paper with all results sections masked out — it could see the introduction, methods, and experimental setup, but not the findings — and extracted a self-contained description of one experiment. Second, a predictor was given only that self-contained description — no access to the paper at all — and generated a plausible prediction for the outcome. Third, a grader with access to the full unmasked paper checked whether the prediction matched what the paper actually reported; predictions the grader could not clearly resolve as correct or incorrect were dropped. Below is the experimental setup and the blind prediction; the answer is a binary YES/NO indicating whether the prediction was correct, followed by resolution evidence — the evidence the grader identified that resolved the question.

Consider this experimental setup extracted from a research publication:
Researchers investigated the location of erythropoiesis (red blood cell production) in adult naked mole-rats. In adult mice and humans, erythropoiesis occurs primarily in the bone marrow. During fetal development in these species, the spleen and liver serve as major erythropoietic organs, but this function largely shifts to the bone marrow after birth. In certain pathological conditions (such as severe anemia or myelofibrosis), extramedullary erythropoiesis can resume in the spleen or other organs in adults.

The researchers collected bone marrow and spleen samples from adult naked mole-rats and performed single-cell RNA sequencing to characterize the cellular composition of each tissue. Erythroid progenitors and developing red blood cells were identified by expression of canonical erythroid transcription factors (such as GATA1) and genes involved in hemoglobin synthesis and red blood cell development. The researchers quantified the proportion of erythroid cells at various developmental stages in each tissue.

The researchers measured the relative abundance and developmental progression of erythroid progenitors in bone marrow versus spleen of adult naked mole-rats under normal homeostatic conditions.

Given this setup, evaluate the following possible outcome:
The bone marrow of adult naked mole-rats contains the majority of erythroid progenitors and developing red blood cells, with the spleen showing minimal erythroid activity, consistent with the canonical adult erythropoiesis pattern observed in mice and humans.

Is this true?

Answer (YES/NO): NO